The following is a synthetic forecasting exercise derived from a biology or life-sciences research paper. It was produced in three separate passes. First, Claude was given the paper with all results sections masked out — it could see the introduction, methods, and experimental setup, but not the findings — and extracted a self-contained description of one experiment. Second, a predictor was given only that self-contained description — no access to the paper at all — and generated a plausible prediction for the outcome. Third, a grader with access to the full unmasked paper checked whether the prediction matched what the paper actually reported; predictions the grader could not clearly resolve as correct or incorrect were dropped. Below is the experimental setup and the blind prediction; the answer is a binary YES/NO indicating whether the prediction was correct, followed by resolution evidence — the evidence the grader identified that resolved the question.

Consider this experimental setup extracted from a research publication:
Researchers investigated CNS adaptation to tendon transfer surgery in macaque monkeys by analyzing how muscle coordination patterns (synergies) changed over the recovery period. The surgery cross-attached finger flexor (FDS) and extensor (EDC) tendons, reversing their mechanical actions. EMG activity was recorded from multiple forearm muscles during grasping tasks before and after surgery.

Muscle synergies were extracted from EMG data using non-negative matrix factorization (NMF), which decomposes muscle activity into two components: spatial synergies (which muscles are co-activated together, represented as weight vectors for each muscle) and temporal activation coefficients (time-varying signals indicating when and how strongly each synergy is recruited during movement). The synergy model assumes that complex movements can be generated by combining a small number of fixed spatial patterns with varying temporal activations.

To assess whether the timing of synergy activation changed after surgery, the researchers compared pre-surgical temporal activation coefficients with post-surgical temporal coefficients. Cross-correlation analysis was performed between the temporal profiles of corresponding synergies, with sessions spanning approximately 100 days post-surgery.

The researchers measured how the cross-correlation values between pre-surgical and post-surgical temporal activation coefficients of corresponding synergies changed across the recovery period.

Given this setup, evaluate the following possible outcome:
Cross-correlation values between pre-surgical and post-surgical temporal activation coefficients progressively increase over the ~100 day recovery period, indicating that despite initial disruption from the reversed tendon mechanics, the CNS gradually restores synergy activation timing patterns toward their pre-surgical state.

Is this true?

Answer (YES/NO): NO